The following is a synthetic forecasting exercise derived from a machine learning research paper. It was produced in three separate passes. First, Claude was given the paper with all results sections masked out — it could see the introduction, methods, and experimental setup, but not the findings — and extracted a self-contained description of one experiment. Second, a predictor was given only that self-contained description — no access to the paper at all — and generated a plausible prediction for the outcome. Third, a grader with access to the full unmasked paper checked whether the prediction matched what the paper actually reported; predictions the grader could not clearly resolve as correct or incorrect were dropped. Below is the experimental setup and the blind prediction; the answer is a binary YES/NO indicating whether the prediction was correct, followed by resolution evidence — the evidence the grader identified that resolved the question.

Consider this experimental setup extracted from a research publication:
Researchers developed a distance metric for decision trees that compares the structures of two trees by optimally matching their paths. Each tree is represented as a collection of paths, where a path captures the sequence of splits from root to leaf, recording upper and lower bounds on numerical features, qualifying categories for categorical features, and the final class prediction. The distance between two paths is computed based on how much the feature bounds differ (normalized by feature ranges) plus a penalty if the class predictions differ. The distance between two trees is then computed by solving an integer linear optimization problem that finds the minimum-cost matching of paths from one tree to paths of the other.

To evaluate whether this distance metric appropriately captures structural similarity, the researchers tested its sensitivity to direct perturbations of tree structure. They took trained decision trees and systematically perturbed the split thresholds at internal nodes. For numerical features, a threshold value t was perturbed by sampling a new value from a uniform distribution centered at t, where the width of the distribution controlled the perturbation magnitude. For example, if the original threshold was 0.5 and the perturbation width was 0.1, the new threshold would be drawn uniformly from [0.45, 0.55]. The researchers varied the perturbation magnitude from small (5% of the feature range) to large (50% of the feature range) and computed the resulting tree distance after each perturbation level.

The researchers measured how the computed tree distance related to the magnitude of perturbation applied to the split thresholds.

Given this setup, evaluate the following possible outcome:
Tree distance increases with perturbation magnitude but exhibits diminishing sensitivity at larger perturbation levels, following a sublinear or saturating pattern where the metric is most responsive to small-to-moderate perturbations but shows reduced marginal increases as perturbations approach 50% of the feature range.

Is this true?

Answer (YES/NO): NO